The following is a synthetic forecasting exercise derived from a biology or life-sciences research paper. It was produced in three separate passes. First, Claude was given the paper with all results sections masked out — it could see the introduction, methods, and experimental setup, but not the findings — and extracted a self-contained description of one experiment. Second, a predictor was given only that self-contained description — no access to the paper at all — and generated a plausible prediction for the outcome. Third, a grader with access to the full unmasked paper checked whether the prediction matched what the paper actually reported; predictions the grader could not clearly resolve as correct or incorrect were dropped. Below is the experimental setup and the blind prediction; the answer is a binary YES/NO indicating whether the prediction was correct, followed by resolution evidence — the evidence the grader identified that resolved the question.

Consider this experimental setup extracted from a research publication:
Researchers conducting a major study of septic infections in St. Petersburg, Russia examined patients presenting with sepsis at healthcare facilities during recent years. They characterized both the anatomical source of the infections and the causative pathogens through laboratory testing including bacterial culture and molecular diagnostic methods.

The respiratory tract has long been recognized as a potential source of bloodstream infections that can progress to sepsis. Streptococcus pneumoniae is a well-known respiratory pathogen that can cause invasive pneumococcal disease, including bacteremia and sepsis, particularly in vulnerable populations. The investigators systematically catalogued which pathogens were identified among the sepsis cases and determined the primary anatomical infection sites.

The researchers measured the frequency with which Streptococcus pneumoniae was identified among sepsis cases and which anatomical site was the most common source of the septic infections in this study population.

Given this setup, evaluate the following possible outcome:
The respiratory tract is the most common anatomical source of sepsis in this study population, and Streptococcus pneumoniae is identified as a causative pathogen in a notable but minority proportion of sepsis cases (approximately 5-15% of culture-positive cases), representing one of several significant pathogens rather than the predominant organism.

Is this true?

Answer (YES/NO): NO